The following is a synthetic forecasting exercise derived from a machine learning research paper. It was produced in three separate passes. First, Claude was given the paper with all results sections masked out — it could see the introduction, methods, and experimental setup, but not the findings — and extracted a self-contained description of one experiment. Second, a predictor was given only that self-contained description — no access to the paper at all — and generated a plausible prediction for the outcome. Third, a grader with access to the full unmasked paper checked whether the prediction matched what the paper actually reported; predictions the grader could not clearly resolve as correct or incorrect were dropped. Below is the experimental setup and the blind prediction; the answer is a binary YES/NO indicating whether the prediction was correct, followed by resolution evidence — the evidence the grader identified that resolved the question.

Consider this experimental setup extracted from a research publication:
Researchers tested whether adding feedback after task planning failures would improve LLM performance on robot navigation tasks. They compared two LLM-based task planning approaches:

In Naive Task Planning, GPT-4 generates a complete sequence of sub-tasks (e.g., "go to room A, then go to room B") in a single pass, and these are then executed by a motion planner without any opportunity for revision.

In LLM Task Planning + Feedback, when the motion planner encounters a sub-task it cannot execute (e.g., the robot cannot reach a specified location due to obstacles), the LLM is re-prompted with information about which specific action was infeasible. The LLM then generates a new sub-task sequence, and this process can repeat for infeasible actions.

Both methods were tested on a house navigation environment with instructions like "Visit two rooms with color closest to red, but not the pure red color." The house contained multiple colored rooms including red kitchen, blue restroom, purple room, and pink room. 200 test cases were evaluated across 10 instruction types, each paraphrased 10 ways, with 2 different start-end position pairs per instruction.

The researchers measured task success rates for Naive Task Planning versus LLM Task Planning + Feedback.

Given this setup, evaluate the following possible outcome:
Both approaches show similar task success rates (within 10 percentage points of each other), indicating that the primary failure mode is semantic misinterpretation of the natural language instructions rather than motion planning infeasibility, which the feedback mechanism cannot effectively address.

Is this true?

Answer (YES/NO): NO